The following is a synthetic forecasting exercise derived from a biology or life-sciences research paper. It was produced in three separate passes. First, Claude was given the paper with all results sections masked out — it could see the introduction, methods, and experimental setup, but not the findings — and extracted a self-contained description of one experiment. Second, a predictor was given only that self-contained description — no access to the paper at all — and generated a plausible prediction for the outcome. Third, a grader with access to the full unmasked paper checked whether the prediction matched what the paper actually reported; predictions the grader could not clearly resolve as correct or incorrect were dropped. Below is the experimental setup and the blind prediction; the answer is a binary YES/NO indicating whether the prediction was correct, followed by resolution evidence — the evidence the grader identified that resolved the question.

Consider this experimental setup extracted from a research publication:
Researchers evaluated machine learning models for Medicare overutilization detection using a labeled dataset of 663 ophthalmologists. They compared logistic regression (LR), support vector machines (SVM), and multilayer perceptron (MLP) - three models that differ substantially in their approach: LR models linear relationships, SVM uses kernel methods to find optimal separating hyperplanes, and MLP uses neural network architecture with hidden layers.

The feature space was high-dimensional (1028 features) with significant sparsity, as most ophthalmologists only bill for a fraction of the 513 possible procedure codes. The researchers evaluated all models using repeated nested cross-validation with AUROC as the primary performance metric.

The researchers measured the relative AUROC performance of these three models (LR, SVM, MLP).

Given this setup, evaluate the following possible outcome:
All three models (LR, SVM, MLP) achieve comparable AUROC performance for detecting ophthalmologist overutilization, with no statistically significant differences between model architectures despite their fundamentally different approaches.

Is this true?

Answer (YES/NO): YES